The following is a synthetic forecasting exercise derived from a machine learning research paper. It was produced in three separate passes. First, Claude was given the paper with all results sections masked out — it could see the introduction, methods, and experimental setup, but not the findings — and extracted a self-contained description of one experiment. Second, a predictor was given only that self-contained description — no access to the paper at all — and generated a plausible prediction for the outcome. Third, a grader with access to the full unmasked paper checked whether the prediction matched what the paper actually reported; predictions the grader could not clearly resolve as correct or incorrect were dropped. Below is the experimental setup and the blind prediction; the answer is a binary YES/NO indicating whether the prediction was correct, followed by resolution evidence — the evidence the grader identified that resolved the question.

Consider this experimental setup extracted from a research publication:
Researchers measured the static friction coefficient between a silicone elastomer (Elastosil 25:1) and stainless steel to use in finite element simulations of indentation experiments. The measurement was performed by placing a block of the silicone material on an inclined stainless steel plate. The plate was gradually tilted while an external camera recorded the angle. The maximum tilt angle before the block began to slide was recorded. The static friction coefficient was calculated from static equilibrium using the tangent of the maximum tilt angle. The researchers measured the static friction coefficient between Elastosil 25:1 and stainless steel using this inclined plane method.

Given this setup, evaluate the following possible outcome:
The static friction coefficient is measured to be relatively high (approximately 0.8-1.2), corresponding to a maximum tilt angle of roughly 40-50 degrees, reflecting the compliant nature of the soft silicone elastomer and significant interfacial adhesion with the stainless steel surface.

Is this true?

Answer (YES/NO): NO